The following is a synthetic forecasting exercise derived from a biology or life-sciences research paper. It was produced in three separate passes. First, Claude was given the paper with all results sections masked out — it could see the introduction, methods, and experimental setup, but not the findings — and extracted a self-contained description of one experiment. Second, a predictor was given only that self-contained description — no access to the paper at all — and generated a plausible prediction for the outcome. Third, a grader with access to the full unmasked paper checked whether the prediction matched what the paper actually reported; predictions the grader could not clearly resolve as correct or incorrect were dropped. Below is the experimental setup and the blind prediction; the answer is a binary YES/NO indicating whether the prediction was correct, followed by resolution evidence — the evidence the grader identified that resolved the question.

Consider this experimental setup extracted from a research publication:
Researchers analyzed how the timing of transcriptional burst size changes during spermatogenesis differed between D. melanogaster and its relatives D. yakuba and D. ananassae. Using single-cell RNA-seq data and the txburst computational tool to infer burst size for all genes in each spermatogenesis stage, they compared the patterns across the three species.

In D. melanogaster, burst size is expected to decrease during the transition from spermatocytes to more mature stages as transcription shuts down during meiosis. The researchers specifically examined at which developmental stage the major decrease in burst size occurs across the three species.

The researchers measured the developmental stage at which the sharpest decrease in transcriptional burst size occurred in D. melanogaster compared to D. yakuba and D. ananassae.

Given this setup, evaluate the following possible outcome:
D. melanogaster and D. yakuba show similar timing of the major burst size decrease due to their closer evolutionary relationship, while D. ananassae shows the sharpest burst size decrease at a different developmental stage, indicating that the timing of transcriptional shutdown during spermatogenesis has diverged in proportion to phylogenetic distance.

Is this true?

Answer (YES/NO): NO